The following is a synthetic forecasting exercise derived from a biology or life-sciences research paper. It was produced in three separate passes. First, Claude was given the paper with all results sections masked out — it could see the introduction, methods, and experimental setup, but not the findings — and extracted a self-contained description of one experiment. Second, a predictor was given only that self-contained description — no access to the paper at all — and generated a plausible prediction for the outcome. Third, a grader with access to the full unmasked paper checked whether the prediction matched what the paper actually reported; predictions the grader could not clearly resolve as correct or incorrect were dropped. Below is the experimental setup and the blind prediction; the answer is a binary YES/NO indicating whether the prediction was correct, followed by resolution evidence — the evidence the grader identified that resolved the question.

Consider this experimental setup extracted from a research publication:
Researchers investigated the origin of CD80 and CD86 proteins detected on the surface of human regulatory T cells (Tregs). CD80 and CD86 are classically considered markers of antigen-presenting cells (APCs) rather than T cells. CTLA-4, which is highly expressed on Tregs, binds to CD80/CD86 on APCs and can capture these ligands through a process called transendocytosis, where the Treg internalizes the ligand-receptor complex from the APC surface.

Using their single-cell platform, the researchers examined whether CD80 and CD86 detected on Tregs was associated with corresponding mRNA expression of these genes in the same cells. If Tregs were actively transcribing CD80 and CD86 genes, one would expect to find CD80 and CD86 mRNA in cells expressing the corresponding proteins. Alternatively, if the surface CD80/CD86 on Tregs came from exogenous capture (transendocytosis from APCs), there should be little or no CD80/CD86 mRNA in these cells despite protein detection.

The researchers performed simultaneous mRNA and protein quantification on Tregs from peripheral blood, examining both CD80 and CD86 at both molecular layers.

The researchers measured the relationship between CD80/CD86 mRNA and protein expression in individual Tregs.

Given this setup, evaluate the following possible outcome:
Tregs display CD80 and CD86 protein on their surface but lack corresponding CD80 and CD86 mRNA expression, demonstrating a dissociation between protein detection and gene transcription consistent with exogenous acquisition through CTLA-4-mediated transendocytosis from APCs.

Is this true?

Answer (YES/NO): YES